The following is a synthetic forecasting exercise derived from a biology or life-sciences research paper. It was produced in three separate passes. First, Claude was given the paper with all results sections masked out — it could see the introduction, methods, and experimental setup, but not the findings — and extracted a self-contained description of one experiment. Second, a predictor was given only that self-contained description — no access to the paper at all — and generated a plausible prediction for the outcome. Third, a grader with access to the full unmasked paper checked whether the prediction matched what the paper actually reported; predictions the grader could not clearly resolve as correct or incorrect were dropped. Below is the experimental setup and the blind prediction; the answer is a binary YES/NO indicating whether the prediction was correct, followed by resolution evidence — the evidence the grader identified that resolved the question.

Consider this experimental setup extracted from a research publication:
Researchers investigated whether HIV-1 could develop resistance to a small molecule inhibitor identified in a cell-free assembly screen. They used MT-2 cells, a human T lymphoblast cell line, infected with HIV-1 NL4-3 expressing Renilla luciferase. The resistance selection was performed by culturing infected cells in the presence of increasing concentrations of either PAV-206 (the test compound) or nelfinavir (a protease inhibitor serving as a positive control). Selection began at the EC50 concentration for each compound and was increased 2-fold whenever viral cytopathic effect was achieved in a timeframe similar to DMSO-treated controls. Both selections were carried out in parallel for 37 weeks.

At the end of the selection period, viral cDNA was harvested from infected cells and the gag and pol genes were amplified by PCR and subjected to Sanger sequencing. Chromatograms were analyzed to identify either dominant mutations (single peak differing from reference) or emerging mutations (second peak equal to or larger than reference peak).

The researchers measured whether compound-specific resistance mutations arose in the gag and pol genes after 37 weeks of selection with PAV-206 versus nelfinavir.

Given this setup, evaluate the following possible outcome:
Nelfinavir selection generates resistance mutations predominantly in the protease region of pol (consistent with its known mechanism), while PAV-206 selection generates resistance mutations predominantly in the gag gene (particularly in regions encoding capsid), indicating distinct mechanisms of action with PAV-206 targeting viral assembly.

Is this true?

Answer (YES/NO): NO